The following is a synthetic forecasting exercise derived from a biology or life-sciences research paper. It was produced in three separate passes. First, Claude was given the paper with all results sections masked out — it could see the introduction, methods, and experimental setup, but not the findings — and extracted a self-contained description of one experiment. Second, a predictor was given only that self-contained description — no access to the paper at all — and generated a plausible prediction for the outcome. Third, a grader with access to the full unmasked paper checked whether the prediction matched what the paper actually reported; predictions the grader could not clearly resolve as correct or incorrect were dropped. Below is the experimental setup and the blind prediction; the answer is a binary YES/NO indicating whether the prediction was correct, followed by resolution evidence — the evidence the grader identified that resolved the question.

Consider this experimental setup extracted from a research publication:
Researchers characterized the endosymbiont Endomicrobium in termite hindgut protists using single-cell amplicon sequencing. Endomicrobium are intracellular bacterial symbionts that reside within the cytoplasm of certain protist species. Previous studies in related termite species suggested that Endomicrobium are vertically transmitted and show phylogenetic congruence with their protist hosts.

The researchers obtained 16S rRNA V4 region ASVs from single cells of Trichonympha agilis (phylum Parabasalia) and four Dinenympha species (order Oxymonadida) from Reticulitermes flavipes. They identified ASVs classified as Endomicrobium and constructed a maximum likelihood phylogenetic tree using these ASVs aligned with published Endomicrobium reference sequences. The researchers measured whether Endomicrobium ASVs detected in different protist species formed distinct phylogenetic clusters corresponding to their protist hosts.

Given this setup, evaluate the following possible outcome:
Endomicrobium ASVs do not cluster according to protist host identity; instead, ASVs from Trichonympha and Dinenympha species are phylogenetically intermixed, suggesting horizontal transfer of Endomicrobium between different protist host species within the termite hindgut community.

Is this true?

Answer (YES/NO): NO